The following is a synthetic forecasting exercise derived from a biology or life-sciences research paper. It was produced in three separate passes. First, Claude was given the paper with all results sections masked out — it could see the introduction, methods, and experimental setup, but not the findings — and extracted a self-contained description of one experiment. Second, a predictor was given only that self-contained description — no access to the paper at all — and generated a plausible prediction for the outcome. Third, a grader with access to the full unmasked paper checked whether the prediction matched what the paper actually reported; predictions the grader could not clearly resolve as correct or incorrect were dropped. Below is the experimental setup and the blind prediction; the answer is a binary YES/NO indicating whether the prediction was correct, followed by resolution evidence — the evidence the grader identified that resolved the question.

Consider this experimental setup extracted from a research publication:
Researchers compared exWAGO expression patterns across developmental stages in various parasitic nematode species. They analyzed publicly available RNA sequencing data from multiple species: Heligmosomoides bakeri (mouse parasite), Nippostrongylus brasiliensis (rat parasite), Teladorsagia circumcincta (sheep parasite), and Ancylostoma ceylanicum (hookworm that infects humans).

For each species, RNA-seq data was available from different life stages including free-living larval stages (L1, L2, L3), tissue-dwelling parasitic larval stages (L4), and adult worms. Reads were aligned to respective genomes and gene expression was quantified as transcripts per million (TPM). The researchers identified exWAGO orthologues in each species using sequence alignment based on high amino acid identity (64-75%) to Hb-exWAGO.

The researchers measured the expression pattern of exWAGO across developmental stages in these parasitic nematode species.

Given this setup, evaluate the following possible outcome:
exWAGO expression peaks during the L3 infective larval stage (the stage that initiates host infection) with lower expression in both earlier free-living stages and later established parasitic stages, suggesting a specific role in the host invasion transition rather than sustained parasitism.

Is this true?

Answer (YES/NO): NO